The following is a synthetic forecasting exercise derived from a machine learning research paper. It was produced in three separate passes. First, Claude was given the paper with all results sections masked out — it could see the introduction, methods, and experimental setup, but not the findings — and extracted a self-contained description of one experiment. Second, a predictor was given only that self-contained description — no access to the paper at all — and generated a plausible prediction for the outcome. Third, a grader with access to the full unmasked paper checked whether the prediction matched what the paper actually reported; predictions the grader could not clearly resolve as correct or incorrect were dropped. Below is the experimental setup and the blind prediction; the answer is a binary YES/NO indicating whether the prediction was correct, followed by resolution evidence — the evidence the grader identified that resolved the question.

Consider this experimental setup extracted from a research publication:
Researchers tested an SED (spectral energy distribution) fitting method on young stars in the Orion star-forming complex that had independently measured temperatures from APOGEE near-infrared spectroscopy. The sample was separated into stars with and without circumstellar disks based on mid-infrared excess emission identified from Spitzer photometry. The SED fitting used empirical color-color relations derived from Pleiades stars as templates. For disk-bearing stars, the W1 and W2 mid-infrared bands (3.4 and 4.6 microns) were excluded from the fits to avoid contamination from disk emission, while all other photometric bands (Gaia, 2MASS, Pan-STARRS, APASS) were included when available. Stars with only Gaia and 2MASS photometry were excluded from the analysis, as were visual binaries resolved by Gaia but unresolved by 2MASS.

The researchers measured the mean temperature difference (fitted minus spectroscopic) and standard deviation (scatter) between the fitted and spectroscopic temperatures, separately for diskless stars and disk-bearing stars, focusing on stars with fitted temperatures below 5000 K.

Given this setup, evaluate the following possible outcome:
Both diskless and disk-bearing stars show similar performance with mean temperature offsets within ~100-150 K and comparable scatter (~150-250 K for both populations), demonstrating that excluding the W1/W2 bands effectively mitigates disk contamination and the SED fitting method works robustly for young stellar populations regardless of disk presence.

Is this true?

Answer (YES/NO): YES